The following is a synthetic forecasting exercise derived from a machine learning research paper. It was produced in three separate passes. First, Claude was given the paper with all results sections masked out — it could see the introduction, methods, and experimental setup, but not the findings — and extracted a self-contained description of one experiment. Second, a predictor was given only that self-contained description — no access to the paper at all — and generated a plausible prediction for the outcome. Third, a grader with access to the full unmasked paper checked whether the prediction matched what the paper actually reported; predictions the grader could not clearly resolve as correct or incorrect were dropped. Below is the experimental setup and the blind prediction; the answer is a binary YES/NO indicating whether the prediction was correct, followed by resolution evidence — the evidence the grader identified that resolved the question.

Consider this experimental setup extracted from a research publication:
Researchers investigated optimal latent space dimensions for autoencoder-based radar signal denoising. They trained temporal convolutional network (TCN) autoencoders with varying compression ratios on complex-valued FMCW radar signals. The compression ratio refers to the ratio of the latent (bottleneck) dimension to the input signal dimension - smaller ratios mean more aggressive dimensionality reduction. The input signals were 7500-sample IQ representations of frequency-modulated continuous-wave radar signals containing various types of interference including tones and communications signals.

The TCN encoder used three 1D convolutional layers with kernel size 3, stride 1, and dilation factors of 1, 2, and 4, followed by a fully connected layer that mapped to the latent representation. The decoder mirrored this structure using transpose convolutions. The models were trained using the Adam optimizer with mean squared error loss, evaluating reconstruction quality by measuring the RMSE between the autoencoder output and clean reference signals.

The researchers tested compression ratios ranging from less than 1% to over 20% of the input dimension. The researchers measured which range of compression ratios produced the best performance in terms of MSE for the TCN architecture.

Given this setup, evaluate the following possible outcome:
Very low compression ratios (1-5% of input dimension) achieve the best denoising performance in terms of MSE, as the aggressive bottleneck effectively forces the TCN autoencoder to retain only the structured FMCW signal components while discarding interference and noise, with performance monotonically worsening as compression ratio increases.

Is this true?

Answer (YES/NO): NO